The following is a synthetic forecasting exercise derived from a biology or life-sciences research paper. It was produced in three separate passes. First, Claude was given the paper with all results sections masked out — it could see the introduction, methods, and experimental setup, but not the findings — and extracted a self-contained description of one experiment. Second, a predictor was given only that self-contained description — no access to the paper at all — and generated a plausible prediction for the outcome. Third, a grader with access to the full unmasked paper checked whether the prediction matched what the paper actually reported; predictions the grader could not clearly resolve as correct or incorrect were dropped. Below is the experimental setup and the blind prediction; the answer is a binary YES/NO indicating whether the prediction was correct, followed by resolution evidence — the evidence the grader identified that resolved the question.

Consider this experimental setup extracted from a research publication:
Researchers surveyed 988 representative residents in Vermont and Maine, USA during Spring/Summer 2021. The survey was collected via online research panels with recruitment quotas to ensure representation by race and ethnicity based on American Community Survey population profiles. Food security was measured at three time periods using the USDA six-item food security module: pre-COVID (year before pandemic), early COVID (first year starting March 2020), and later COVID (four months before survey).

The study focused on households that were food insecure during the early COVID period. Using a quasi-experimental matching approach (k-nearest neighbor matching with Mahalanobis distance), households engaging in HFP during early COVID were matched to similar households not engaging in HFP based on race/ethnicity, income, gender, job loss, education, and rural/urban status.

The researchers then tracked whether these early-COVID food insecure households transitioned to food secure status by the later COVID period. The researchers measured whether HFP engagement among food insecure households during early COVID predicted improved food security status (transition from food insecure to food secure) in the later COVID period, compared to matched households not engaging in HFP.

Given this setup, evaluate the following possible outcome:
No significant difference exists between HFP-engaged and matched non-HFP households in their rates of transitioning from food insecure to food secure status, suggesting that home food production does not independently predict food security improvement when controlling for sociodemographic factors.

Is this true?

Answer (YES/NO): NO